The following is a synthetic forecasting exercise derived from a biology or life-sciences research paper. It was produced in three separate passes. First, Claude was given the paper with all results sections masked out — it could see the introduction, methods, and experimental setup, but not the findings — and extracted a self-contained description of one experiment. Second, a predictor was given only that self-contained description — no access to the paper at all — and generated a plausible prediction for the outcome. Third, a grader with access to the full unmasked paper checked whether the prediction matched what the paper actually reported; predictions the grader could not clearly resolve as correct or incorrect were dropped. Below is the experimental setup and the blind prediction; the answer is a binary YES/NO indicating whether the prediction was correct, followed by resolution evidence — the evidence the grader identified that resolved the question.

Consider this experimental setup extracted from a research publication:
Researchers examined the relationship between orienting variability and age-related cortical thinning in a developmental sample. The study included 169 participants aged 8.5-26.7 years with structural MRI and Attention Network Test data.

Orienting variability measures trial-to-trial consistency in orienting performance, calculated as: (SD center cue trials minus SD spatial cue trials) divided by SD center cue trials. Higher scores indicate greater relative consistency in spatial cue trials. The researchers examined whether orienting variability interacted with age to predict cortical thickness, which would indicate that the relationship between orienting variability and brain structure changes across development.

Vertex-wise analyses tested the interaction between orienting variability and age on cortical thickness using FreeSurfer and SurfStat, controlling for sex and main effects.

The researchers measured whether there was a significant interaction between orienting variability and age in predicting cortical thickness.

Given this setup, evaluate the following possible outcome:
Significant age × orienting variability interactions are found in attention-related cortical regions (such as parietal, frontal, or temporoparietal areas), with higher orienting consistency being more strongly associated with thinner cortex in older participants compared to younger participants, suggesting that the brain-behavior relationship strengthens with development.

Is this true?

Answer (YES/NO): NO